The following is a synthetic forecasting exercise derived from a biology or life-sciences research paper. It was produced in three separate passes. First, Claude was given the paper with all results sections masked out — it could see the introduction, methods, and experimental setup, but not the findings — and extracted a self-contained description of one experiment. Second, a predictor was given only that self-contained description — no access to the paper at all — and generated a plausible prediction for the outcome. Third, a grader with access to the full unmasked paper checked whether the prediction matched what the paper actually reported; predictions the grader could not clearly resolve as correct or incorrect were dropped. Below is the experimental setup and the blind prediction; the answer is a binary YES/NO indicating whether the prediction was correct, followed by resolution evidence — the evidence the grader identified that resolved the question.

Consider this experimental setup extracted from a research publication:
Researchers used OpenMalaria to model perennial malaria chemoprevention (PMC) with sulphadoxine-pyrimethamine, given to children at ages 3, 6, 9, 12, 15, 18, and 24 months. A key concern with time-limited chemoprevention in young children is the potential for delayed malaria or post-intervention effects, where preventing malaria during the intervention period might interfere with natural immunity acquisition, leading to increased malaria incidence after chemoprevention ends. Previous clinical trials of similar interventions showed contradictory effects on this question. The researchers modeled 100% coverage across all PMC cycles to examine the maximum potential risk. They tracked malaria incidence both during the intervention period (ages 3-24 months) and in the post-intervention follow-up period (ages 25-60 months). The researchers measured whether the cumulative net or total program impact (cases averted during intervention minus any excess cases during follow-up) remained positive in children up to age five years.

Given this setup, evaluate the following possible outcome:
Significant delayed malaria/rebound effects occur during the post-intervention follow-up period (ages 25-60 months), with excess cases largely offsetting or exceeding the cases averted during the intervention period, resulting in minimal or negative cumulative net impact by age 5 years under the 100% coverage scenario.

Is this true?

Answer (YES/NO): NO